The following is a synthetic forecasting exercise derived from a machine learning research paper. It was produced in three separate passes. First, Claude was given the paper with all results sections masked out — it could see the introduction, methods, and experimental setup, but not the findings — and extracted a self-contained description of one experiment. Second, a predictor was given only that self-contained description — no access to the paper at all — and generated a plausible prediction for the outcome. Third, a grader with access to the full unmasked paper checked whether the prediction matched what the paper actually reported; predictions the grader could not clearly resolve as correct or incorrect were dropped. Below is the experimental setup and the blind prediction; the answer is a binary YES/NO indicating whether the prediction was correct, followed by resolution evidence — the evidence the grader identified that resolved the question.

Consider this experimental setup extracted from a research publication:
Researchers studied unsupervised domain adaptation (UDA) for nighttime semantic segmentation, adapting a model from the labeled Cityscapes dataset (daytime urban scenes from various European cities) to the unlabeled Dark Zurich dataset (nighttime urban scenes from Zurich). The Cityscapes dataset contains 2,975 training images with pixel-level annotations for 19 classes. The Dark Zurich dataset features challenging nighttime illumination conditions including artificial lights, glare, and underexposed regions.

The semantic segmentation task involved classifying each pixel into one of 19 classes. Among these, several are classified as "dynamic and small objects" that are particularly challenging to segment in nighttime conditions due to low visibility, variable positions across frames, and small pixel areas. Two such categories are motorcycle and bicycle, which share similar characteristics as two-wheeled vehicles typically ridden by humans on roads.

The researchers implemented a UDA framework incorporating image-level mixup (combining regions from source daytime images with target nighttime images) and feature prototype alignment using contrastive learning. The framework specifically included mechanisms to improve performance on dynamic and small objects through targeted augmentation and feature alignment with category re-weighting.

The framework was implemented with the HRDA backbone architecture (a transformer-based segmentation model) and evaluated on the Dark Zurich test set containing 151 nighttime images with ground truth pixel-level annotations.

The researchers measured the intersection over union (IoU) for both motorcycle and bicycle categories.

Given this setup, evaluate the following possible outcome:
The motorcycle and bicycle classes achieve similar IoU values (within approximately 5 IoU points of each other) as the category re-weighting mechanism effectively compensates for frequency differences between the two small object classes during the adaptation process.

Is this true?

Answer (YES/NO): NO